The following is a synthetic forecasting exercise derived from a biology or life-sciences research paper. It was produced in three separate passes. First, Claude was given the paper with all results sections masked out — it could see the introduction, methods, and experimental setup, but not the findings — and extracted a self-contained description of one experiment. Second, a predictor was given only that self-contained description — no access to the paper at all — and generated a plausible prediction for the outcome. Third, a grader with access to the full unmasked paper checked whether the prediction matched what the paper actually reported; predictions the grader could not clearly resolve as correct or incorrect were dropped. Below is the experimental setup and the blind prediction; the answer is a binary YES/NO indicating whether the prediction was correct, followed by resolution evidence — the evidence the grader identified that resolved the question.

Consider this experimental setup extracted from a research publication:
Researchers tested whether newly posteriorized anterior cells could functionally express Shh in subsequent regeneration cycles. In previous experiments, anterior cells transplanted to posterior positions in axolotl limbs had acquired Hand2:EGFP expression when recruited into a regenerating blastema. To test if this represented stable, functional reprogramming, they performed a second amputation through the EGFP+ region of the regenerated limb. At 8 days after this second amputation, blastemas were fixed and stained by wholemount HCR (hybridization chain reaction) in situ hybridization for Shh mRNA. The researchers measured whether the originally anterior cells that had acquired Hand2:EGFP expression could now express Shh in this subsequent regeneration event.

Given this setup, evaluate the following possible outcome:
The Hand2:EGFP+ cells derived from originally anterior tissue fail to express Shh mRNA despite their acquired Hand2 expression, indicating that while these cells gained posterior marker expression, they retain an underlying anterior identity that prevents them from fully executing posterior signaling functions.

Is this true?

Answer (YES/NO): NO